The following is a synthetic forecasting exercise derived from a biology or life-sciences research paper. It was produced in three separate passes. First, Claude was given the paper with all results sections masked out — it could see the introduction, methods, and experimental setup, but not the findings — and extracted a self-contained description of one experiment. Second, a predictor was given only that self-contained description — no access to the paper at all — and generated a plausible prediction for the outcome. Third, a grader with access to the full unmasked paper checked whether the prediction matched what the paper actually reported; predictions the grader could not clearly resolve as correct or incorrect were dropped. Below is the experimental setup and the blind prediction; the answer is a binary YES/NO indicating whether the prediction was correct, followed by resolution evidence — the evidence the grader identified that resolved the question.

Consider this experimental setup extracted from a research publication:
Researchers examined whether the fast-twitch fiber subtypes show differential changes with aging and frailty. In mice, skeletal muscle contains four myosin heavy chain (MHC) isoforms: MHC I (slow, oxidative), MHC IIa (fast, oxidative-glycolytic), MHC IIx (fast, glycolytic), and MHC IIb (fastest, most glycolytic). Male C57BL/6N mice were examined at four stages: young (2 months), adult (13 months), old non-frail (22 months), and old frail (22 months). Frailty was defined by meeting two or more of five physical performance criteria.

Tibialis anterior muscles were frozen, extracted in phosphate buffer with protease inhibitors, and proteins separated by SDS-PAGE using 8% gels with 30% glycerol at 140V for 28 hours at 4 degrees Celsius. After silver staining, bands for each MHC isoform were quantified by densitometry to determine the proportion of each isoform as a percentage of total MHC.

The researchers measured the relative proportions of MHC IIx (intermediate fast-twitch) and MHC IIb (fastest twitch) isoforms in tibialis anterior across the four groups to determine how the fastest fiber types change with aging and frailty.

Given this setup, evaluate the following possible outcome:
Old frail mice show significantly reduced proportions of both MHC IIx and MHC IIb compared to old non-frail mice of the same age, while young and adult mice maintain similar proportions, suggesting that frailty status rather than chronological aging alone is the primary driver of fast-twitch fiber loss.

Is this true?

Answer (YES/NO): NO